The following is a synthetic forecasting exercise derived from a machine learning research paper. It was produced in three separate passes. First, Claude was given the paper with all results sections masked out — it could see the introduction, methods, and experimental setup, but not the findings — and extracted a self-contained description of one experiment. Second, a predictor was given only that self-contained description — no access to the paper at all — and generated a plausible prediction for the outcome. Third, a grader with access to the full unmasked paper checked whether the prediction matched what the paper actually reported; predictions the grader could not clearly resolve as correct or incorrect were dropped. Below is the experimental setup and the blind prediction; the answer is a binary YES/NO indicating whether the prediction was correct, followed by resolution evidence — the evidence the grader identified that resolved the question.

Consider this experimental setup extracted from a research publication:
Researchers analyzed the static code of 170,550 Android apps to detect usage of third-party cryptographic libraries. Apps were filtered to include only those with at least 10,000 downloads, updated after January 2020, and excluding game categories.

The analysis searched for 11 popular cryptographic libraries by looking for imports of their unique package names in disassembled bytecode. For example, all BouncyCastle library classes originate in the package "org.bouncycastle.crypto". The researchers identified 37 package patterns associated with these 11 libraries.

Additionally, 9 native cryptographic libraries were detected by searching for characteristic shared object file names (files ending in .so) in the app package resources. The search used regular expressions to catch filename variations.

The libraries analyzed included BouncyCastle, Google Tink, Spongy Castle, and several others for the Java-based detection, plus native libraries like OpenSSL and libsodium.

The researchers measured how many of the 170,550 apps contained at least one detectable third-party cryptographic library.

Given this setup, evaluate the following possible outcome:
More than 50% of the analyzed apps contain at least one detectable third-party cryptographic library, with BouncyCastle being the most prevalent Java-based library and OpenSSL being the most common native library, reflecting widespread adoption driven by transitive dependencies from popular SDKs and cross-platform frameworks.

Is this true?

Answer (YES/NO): NO